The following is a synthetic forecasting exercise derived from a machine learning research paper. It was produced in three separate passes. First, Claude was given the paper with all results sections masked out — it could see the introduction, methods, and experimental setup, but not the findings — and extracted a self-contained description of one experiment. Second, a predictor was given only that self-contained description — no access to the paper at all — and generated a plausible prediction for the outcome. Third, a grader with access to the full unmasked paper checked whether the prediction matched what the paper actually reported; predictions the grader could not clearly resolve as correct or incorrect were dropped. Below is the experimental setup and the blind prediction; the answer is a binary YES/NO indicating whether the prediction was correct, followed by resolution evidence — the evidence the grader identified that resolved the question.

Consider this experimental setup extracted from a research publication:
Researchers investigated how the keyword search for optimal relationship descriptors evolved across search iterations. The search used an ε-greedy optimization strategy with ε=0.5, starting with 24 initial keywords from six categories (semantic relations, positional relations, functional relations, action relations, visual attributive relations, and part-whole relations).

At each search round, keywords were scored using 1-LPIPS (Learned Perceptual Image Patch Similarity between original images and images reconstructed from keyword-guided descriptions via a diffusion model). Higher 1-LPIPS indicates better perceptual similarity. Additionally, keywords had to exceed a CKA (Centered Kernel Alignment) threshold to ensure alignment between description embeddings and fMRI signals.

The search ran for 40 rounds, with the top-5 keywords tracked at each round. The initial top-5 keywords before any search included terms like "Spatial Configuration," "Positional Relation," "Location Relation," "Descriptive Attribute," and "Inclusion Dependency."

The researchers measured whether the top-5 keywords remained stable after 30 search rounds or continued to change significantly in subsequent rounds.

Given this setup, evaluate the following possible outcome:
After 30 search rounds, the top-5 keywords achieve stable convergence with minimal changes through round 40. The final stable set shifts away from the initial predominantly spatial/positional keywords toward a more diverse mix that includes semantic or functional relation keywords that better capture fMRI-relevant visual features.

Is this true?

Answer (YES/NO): NO